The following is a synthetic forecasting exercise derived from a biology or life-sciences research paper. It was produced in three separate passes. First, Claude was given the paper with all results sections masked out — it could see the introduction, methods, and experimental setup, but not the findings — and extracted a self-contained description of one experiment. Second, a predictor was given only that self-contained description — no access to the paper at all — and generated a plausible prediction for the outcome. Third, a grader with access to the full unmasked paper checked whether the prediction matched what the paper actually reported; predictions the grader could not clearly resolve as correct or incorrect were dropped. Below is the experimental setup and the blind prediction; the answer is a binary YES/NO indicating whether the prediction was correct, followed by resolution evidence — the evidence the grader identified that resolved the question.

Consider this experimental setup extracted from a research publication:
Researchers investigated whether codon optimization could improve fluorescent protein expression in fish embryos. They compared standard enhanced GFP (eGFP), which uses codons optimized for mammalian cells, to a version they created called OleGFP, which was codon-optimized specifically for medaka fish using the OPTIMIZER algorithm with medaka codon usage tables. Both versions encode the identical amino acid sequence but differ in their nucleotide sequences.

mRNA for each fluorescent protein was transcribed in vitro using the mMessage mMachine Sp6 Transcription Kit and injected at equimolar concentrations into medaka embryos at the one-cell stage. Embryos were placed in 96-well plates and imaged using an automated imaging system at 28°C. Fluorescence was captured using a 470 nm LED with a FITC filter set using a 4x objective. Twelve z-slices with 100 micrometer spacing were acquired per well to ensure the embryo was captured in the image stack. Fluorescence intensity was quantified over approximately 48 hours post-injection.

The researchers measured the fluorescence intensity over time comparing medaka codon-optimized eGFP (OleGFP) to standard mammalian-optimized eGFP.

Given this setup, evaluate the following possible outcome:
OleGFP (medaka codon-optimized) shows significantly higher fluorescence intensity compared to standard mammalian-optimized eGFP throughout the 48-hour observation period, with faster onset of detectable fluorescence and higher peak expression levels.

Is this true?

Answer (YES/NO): NO